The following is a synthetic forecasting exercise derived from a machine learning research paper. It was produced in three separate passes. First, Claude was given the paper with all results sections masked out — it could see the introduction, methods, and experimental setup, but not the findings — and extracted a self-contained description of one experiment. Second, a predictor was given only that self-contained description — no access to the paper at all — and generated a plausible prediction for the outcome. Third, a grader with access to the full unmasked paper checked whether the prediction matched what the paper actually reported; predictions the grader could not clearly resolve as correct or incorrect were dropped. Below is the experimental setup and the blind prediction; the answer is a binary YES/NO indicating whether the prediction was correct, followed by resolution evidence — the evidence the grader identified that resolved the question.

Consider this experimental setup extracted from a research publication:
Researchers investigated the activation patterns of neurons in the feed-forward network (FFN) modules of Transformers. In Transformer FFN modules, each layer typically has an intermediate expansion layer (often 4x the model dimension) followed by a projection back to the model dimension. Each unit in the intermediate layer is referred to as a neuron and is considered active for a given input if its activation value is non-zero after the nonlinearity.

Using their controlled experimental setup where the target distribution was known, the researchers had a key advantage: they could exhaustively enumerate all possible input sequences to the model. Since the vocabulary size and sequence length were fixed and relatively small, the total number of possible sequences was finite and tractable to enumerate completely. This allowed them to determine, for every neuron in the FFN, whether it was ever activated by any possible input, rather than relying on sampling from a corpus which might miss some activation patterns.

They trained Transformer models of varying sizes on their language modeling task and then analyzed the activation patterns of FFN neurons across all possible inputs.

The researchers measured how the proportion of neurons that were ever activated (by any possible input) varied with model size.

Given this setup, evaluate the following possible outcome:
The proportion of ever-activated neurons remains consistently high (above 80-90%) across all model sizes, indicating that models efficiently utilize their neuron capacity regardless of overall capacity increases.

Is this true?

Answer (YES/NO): NO